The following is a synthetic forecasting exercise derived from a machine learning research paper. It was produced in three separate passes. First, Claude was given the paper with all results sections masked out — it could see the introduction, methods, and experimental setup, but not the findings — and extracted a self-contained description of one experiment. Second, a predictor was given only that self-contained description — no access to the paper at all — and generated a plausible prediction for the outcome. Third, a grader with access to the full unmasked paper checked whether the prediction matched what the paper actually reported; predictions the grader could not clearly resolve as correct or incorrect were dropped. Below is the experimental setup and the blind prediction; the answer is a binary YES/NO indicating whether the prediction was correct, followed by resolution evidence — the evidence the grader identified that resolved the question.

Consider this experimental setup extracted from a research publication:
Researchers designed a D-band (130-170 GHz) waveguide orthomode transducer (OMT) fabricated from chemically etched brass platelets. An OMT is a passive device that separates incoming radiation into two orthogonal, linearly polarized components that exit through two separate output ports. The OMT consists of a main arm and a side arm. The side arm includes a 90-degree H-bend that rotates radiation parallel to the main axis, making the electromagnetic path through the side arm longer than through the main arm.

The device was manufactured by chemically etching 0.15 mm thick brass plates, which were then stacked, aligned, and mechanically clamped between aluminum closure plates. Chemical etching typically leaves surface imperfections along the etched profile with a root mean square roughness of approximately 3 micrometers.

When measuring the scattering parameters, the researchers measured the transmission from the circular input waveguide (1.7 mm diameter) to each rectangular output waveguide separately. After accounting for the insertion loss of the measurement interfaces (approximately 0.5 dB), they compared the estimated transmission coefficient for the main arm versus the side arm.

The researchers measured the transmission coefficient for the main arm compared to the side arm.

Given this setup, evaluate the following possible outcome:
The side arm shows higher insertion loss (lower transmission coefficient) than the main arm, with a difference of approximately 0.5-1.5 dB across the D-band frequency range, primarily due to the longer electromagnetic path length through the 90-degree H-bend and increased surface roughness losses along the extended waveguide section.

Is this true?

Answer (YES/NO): YES